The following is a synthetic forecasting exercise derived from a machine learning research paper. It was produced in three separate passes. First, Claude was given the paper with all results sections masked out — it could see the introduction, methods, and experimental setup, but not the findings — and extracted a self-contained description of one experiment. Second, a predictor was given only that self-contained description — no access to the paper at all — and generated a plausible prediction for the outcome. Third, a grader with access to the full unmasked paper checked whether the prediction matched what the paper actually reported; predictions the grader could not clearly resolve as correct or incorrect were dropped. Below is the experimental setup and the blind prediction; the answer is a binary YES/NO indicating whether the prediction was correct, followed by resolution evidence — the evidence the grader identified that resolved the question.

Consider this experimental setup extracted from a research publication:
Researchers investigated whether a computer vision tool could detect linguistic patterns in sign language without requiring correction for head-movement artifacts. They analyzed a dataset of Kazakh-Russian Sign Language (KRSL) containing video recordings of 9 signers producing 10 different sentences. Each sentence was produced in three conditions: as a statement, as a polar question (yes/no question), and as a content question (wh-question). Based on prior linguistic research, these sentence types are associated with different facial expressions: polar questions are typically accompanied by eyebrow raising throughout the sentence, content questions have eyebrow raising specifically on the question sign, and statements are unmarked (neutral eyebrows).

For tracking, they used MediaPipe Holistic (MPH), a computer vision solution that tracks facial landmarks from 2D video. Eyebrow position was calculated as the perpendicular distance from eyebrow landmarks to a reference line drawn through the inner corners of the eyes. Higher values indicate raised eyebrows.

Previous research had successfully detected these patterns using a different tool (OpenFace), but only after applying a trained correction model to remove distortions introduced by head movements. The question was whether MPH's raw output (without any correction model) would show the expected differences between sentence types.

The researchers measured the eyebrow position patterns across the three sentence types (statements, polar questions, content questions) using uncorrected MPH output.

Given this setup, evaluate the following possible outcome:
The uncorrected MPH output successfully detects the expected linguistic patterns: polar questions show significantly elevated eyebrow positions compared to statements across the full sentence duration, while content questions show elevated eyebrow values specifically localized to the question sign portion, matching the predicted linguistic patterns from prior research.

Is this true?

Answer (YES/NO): NO